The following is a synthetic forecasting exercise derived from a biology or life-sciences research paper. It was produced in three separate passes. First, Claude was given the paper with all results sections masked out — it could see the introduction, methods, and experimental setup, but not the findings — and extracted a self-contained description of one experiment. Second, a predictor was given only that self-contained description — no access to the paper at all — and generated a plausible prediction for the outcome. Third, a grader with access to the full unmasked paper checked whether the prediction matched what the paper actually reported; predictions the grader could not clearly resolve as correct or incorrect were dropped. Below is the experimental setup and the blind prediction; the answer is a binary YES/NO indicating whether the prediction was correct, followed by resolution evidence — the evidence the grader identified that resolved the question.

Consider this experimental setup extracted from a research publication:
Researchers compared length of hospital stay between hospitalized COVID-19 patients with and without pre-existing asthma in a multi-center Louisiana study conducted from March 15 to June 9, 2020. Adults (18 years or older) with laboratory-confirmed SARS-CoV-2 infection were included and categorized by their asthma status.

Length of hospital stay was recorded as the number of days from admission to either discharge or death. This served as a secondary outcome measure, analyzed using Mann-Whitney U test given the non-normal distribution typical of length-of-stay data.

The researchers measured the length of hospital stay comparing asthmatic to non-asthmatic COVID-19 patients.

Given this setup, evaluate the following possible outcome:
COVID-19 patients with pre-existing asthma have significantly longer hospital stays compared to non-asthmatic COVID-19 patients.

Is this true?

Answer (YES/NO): YES